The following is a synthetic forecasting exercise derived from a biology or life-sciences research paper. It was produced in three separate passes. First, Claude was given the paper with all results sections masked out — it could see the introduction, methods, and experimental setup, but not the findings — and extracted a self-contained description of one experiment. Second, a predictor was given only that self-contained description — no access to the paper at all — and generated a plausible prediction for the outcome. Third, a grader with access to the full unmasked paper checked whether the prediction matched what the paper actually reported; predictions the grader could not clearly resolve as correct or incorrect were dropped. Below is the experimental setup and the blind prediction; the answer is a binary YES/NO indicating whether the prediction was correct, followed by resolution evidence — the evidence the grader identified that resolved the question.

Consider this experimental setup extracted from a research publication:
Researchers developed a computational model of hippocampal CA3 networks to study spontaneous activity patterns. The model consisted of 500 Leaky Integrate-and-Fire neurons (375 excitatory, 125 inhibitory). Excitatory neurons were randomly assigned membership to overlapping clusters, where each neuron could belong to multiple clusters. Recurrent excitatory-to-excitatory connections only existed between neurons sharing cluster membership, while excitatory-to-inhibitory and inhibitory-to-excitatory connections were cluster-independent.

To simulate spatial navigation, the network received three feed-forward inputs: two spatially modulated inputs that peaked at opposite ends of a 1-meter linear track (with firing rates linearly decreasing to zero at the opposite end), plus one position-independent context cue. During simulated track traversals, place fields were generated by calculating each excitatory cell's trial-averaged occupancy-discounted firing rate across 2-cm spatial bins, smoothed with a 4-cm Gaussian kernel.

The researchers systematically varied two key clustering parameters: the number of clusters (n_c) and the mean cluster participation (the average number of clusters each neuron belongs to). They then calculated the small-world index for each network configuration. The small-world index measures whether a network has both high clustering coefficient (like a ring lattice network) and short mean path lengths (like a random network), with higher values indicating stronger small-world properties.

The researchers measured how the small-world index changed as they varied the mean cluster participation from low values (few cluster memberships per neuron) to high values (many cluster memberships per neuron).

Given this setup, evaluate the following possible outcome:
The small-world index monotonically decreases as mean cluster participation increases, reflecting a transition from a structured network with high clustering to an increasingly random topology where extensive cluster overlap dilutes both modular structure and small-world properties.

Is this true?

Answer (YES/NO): YES